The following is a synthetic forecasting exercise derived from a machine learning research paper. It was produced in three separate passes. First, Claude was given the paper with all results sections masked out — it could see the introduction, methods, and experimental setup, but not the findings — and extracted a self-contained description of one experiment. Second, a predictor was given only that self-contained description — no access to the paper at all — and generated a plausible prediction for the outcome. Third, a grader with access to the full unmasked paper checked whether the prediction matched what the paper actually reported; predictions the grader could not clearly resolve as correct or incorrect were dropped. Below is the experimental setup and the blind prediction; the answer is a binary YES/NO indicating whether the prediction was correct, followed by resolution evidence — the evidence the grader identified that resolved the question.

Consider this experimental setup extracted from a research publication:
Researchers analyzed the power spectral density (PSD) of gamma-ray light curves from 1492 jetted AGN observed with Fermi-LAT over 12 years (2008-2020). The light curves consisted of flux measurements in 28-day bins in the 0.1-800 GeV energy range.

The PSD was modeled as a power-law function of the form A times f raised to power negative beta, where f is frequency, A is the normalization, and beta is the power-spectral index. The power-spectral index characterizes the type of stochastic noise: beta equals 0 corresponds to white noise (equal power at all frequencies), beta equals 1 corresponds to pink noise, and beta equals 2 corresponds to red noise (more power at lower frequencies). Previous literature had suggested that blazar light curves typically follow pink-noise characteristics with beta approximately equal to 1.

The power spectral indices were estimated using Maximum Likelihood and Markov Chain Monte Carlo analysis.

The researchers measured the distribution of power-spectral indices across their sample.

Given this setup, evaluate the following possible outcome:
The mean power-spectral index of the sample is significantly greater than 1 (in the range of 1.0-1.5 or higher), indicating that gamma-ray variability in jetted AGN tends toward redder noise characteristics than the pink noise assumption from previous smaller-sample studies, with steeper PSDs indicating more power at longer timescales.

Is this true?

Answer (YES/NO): NO